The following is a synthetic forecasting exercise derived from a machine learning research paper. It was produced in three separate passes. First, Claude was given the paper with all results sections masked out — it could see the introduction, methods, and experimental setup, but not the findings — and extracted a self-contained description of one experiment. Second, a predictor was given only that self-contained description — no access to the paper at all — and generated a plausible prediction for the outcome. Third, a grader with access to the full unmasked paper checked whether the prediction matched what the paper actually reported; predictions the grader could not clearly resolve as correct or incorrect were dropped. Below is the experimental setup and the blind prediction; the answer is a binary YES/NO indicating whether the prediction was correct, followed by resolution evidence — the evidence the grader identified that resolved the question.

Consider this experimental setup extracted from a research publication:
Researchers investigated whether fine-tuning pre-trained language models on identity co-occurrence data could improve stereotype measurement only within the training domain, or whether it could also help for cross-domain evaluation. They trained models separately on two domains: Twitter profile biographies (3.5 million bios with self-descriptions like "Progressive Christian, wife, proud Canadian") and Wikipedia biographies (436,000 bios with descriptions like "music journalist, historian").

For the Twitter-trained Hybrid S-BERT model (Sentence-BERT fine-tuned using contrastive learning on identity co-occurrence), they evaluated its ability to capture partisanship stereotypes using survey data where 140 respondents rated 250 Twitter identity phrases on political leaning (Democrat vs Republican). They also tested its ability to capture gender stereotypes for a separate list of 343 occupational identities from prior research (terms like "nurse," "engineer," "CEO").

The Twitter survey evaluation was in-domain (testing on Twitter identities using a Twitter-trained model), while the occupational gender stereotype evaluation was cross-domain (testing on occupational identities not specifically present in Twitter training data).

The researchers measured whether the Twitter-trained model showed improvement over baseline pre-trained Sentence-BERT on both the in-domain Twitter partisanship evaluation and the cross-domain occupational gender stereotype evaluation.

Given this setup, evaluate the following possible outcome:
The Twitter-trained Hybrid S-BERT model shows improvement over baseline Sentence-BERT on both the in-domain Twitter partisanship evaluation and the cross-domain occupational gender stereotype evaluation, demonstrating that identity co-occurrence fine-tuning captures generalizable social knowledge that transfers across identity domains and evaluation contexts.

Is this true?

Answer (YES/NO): NO